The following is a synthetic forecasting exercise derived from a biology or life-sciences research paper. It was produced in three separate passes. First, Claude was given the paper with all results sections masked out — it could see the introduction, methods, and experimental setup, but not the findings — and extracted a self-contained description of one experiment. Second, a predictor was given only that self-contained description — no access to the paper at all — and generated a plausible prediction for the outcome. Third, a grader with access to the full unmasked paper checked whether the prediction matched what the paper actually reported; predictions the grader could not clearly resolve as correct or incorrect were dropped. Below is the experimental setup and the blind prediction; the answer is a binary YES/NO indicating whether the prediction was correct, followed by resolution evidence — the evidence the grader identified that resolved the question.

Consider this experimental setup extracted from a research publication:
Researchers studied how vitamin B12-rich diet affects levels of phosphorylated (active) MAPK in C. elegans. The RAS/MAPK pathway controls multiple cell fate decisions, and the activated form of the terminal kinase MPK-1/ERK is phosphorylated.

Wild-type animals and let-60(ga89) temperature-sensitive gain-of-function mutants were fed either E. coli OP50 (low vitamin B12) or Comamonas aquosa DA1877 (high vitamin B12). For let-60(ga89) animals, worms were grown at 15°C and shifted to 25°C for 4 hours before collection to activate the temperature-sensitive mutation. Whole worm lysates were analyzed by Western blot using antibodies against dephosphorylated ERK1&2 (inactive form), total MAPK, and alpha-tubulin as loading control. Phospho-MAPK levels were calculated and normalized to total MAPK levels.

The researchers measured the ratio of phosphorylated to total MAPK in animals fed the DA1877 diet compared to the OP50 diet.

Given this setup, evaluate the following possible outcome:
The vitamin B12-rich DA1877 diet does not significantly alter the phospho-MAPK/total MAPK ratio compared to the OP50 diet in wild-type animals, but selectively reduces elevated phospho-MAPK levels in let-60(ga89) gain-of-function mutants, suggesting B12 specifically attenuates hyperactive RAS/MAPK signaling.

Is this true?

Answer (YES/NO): NO